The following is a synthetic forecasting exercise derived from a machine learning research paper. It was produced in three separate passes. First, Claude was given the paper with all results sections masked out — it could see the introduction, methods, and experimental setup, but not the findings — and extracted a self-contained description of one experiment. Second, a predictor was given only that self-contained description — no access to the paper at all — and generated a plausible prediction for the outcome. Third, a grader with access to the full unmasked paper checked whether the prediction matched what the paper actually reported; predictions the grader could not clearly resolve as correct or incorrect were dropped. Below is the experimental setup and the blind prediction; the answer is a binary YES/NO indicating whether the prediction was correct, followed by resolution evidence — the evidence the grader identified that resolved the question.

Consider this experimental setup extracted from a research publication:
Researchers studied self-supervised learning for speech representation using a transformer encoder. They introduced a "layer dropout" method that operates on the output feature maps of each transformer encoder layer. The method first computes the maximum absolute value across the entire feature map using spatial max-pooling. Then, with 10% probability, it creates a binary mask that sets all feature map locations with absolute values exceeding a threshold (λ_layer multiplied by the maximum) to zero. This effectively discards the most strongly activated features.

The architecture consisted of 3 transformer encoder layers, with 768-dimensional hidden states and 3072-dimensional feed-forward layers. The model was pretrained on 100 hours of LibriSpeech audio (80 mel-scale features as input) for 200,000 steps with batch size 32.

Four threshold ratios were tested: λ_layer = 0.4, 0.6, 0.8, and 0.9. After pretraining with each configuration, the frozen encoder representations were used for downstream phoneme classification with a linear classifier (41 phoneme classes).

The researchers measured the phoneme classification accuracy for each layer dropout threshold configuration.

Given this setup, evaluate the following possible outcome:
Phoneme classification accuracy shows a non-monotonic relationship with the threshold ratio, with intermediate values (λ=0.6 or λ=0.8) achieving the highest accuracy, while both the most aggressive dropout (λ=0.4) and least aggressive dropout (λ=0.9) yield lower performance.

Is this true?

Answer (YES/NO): YES